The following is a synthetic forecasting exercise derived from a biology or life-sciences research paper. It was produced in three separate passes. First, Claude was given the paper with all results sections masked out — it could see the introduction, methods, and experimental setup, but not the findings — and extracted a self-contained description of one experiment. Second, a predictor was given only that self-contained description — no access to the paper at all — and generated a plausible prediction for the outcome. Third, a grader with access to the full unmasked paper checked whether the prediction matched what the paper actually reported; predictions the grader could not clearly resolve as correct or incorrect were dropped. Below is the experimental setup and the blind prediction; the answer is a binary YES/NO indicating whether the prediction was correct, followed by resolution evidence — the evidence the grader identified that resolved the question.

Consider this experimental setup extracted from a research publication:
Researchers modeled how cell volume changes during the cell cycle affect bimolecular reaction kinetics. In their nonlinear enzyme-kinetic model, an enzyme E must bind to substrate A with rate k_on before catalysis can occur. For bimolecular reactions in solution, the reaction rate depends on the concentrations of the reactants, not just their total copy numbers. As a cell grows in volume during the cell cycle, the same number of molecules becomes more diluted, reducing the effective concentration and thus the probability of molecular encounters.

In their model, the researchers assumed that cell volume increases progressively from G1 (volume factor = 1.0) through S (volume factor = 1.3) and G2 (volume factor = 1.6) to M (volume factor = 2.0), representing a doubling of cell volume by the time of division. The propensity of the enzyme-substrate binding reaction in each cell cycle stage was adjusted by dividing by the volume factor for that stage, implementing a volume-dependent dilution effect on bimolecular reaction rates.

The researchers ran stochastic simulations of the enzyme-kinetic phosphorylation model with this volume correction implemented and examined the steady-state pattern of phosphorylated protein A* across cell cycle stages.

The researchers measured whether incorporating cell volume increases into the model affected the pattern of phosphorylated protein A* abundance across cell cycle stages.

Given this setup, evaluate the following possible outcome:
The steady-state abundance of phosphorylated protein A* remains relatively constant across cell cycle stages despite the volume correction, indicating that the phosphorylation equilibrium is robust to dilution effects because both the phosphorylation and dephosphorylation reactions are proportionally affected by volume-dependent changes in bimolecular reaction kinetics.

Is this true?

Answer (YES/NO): NO